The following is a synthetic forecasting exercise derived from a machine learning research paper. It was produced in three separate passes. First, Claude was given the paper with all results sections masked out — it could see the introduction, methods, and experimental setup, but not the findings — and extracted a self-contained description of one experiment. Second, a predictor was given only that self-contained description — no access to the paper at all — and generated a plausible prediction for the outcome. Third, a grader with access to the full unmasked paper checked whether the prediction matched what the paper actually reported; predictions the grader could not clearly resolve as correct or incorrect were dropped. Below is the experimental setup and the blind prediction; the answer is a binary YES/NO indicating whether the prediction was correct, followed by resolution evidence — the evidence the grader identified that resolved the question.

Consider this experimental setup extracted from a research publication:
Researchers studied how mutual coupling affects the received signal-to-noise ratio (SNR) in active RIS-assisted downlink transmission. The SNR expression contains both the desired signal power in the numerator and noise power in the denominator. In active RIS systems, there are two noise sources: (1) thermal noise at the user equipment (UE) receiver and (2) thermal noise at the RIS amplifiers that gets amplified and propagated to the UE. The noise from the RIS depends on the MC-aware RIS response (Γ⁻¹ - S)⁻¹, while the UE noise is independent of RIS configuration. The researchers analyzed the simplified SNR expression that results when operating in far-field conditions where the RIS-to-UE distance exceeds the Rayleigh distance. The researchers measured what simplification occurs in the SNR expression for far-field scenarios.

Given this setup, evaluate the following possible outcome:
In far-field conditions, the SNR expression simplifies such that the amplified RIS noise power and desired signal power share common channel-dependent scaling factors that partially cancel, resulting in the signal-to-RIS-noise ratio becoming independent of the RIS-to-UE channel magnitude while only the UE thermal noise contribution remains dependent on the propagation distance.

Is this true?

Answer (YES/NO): NO